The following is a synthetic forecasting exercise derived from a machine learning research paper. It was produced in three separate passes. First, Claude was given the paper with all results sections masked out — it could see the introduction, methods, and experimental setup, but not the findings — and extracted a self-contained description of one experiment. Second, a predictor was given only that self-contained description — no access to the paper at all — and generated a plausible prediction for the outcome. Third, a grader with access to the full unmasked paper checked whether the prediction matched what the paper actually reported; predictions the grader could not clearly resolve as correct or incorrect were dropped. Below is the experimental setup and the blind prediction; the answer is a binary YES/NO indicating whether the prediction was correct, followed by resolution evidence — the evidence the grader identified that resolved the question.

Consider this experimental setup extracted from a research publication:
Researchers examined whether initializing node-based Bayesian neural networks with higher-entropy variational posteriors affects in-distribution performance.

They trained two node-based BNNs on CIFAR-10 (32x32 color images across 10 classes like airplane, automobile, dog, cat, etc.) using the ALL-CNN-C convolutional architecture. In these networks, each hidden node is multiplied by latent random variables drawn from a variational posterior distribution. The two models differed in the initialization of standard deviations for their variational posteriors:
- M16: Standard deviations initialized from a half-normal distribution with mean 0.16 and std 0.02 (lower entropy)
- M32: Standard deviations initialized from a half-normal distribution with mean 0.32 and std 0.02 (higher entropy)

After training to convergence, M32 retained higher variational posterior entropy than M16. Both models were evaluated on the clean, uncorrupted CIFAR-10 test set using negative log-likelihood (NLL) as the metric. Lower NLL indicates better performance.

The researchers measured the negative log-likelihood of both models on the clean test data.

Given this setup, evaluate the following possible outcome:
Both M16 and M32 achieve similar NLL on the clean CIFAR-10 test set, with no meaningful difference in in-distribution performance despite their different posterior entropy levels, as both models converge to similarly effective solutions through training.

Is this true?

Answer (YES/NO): NO